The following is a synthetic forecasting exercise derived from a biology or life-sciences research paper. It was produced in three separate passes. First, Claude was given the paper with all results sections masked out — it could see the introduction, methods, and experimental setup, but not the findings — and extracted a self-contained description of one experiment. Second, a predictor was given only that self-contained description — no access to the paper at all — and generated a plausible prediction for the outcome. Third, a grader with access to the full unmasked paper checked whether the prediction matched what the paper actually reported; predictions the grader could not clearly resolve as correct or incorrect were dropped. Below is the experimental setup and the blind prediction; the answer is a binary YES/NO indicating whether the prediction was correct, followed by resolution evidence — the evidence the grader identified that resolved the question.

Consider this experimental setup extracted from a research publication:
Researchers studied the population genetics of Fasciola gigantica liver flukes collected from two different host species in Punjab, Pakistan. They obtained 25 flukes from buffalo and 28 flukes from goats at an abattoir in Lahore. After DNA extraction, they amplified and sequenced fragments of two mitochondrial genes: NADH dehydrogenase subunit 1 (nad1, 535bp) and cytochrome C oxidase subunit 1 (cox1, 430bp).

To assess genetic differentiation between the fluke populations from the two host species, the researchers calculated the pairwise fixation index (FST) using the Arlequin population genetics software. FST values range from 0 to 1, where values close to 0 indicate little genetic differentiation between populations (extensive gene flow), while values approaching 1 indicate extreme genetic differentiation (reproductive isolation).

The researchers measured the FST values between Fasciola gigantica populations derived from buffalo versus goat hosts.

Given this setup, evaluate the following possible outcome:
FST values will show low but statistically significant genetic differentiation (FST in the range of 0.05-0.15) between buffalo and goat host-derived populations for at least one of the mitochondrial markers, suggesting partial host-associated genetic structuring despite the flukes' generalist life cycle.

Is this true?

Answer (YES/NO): YES